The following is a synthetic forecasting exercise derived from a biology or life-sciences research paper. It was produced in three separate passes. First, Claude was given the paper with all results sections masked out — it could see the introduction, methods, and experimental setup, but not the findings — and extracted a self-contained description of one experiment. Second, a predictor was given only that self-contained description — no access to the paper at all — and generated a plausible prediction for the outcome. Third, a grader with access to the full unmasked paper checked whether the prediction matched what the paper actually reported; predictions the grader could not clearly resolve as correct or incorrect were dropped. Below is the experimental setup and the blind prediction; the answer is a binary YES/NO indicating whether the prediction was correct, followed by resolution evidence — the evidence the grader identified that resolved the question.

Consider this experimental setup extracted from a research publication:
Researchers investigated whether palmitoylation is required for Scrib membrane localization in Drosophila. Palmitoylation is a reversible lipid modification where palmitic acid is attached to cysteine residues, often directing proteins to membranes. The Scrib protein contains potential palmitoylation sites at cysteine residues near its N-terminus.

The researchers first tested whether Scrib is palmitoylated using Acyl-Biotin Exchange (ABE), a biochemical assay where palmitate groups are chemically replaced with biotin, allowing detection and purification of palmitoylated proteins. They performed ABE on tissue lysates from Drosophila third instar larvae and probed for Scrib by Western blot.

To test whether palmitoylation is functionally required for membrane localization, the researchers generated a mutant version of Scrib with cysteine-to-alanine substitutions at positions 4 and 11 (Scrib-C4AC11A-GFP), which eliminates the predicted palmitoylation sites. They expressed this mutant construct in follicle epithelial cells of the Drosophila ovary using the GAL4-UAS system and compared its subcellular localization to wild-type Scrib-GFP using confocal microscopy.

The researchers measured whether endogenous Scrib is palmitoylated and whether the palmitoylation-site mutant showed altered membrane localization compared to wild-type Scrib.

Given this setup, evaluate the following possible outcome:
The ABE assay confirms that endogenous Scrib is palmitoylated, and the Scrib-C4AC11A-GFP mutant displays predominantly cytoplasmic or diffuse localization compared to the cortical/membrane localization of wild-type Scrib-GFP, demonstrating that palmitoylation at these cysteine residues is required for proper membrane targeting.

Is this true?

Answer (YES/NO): NO